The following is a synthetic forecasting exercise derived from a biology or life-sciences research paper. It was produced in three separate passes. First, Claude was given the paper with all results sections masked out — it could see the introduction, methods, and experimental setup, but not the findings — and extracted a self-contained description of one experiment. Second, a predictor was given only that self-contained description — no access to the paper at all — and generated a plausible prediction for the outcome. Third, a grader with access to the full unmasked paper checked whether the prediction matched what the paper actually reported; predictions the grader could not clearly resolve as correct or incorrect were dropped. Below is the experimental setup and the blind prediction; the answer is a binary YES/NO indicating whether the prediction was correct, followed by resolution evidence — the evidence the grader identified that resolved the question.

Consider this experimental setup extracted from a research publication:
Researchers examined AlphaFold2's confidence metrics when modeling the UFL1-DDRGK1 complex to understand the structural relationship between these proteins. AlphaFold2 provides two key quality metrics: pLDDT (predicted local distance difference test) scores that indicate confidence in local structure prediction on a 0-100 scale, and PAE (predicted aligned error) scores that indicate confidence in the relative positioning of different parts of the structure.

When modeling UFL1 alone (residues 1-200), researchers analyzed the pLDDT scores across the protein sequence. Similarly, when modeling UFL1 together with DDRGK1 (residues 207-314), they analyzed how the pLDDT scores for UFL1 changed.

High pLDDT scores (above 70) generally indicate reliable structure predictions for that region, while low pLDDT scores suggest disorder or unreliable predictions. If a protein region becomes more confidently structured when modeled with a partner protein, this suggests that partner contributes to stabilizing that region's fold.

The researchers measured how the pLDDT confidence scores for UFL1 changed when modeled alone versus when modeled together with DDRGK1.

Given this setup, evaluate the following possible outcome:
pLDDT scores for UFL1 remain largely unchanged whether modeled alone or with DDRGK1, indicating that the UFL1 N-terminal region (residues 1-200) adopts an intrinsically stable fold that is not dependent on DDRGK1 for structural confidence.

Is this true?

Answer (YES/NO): NO